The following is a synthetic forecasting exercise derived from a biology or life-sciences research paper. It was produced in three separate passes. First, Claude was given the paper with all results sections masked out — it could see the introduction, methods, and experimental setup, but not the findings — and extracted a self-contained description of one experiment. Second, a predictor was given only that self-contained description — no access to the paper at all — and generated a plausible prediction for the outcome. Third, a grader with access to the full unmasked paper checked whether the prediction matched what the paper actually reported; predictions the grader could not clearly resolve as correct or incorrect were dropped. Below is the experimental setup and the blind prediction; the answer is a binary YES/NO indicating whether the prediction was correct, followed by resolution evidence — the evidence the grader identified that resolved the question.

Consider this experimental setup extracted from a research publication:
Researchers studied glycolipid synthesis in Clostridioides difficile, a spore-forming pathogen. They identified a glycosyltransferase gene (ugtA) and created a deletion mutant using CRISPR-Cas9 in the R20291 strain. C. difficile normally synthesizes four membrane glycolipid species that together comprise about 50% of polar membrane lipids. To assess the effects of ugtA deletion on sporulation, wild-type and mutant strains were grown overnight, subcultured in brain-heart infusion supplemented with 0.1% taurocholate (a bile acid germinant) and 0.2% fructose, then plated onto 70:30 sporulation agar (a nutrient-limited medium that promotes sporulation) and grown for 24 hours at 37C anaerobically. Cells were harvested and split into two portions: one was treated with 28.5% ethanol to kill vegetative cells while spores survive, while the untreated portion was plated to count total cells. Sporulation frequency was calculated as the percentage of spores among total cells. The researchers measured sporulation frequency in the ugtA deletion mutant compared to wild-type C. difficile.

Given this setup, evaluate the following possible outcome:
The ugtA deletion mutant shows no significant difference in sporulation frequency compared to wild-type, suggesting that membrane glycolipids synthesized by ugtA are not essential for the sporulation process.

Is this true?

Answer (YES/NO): NO